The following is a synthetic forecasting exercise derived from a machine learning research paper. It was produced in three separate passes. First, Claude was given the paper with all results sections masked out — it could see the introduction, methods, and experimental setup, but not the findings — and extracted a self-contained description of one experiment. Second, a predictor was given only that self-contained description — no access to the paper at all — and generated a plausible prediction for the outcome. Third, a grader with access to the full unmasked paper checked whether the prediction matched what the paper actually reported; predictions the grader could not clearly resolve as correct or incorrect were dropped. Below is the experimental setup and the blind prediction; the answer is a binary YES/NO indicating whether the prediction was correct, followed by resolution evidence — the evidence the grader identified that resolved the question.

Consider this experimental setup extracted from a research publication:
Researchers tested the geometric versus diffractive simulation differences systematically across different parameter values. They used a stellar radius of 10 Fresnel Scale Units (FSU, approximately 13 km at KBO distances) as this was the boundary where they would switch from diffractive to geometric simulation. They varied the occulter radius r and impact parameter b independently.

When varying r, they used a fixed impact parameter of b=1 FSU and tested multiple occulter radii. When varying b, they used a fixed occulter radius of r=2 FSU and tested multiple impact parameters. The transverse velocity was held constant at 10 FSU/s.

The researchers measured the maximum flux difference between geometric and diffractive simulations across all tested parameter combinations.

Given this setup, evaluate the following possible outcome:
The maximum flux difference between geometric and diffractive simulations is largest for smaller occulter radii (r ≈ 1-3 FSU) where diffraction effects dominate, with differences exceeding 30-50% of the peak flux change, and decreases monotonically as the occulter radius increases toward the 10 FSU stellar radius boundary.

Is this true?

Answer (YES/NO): NO